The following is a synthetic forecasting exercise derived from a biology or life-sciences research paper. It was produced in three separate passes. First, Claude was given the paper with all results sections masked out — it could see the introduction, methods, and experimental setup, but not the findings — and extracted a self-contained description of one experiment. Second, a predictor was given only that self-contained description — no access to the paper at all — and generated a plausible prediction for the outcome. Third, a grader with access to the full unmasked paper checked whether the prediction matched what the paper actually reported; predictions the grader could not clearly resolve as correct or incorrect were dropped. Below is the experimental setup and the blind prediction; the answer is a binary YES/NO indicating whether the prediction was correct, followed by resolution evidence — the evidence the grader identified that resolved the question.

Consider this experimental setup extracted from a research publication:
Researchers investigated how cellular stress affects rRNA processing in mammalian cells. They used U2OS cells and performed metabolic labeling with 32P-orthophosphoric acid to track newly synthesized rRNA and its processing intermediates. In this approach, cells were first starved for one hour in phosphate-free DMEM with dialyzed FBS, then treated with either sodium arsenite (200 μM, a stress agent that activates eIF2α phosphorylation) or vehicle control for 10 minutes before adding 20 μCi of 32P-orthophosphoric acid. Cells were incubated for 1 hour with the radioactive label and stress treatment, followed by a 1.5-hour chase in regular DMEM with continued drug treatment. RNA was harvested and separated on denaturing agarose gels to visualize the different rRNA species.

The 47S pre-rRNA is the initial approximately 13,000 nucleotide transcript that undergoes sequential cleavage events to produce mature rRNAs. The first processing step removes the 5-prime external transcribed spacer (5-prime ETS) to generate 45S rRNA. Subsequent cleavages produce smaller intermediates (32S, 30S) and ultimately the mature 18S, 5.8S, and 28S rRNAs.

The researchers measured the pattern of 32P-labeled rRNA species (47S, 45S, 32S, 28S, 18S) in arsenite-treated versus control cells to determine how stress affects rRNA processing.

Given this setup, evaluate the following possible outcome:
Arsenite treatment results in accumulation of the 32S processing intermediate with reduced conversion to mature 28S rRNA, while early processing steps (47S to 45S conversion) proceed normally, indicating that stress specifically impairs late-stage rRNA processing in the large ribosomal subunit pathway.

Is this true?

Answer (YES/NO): NO